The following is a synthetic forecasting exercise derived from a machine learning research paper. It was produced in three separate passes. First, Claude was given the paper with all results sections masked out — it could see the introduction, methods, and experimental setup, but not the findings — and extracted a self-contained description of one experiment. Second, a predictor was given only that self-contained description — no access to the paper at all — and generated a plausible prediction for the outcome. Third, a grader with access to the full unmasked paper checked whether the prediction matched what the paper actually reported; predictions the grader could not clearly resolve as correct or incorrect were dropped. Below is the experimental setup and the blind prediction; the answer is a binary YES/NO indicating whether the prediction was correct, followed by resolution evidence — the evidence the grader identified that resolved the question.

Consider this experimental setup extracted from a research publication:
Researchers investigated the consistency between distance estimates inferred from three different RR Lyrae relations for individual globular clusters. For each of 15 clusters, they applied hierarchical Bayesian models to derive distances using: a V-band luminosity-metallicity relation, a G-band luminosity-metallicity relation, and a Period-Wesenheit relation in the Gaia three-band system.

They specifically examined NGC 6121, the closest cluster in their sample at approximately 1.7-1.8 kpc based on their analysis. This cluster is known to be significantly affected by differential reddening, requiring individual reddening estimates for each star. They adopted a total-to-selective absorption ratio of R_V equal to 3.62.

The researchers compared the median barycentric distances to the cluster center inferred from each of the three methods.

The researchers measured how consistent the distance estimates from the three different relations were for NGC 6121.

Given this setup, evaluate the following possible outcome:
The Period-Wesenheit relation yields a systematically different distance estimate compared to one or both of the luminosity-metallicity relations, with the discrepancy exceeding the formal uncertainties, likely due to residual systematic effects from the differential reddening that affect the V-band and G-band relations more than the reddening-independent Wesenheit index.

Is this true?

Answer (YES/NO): NO